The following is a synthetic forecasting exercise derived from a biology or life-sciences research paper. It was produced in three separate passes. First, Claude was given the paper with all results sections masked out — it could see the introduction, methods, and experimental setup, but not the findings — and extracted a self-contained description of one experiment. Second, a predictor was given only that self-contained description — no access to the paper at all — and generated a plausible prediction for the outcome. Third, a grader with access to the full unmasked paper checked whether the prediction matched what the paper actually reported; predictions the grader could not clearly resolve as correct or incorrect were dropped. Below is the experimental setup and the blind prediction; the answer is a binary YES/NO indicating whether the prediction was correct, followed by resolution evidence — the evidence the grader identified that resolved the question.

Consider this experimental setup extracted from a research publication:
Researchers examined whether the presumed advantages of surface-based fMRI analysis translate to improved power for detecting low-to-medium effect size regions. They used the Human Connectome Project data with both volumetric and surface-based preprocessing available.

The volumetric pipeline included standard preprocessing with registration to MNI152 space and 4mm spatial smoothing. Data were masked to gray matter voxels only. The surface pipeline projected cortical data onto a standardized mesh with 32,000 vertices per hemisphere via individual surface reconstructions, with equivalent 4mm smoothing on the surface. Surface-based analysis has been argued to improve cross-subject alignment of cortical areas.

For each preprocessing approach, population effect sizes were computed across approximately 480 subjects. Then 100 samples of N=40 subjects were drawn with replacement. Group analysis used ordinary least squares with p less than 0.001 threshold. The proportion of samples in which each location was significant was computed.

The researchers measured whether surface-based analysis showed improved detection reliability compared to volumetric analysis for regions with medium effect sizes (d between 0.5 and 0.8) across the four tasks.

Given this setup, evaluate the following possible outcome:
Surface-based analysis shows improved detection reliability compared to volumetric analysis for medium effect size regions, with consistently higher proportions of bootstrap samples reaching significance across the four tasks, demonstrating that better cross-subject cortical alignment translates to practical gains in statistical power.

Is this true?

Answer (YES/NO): NO